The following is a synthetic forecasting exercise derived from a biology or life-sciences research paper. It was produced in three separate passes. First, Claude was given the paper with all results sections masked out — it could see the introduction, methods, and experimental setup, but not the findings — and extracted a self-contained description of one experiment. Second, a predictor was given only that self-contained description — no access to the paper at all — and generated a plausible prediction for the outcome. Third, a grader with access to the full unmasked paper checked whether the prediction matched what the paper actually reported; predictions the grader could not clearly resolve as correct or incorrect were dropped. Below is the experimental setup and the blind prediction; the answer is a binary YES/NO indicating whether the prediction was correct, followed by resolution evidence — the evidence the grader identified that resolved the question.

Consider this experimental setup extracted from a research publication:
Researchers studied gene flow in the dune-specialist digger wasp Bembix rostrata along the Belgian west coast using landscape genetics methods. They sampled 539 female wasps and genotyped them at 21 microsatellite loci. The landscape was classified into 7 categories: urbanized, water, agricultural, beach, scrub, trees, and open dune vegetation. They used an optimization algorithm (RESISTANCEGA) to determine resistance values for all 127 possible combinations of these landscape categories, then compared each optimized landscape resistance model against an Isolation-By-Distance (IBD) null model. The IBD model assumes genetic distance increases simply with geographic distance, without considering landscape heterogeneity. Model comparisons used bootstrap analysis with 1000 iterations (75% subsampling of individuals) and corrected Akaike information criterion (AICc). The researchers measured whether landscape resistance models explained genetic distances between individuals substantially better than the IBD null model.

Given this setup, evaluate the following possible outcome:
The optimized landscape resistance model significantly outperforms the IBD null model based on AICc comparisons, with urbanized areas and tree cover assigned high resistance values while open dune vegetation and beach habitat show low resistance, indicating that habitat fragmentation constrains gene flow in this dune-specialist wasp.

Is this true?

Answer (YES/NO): NO